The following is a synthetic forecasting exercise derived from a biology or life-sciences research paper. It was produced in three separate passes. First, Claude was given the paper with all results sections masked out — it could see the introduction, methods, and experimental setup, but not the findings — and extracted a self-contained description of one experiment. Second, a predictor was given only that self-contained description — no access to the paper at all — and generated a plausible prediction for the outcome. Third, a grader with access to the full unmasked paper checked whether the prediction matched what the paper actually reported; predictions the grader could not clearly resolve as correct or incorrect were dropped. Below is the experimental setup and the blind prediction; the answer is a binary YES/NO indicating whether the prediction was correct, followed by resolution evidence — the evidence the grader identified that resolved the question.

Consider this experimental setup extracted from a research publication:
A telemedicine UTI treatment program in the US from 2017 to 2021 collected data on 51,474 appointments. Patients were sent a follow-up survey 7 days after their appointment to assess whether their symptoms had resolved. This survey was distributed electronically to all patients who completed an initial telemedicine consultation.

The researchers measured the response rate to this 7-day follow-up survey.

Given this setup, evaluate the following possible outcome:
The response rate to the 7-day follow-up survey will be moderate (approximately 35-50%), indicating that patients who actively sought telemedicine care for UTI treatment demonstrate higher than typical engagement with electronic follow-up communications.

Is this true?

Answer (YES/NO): NO